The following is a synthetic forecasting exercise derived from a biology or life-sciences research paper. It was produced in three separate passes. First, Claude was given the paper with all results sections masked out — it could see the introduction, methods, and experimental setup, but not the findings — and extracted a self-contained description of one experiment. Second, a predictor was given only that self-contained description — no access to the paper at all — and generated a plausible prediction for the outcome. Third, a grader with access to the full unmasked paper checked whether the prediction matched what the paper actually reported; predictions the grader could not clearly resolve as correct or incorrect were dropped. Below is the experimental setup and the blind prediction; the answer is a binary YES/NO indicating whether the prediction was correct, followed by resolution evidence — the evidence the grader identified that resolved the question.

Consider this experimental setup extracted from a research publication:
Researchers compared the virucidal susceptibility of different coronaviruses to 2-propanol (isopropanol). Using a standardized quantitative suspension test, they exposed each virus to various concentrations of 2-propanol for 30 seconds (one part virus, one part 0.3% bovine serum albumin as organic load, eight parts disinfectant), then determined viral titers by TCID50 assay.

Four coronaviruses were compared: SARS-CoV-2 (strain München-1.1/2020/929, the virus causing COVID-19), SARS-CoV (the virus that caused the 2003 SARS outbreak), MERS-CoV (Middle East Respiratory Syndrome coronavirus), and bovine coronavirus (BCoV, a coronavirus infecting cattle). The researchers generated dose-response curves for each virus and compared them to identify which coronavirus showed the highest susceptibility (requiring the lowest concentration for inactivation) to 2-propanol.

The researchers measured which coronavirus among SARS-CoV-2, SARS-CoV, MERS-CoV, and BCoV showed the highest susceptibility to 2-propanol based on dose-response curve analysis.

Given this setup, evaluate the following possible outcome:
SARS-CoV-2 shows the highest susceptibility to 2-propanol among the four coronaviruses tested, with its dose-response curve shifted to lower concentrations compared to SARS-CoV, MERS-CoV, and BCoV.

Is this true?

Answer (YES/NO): NO